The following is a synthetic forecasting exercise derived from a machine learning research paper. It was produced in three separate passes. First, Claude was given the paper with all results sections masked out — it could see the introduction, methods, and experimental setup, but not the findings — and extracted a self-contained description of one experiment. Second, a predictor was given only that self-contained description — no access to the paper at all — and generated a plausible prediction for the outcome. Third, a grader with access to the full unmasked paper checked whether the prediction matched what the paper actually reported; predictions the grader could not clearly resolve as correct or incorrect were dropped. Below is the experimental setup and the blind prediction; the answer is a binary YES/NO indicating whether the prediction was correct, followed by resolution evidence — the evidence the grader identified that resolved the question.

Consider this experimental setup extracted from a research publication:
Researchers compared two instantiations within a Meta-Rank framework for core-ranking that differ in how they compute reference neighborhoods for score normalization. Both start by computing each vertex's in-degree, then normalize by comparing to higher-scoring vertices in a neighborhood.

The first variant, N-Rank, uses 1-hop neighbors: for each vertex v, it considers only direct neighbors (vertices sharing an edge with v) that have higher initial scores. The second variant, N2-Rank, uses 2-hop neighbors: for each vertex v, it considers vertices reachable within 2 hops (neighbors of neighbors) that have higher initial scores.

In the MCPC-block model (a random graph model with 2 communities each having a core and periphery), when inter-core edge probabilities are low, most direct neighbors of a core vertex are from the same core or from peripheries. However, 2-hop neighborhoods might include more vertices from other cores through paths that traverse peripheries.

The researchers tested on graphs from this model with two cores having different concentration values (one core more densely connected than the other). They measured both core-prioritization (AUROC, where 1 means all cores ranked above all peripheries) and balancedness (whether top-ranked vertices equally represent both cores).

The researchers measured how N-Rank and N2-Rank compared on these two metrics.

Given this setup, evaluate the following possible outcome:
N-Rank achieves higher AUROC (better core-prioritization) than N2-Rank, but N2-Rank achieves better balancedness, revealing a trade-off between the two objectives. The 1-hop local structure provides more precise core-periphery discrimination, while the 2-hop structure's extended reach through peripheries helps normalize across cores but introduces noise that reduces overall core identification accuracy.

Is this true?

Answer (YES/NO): NO